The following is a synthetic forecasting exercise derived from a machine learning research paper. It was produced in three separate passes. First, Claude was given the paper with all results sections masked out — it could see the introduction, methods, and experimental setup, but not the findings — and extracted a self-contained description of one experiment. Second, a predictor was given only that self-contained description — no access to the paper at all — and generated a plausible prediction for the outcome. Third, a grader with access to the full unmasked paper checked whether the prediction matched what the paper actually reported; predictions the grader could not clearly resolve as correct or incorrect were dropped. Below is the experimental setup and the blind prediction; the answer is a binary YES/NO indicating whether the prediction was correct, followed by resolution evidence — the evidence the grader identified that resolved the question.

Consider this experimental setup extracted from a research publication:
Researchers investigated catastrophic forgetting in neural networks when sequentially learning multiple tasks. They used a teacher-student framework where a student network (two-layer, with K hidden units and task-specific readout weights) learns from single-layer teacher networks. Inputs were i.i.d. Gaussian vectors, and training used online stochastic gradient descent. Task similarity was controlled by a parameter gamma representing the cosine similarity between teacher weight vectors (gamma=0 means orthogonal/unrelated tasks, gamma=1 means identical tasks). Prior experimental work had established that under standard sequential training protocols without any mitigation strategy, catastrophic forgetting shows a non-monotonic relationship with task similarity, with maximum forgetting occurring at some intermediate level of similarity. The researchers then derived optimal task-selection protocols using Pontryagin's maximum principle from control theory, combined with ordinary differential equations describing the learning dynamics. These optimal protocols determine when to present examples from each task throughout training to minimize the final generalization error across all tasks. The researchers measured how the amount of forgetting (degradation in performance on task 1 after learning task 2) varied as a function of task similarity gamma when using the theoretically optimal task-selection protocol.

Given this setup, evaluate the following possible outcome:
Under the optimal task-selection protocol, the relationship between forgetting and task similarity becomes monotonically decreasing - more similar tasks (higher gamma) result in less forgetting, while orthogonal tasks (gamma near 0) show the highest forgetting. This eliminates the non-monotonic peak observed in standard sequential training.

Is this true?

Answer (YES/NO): NO